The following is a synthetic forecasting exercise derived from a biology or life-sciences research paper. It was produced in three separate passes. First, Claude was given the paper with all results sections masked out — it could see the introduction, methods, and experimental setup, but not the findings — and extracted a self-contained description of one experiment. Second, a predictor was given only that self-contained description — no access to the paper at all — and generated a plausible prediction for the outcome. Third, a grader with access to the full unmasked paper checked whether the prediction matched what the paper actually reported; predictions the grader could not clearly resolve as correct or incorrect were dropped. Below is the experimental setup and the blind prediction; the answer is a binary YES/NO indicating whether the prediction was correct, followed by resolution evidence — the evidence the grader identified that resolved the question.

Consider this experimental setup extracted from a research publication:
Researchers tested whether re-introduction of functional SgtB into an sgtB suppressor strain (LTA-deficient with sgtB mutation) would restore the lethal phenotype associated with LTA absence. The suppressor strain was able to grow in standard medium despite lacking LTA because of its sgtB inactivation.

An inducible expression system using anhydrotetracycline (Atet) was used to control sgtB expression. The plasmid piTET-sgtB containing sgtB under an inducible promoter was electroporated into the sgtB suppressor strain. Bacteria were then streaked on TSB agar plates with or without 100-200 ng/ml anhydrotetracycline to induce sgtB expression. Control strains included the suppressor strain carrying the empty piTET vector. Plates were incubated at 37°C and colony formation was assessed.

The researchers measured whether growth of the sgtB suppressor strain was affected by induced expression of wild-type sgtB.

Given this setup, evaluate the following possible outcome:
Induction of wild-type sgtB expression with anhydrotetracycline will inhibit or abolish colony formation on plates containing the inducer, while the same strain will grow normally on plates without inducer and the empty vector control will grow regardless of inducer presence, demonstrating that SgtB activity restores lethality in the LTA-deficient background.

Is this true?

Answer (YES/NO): YES